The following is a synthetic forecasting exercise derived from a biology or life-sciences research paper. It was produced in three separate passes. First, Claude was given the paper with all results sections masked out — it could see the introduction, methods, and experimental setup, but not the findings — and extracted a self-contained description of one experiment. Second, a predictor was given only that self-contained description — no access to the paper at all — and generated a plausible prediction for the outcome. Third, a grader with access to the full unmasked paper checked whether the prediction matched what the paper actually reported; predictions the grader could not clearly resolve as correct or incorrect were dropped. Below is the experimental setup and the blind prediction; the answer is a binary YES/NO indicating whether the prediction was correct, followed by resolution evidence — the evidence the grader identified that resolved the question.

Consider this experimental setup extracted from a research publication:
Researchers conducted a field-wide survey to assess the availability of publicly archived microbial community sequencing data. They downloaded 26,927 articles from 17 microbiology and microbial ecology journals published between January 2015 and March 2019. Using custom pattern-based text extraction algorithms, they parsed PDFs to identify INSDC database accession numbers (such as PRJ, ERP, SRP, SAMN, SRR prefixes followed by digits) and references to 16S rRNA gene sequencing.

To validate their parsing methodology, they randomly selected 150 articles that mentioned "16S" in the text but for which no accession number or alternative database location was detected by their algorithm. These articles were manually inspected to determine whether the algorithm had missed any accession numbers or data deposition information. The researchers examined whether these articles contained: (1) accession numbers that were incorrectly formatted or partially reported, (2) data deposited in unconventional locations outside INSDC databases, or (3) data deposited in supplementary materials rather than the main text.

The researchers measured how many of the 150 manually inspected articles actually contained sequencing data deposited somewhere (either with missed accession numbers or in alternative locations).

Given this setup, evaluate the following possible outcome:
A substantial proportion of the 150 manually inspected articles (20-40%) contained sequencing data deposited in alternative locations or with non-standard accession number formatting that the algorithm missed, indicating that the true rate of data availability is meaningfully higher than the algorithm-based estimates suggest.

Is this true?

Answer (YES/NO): NO